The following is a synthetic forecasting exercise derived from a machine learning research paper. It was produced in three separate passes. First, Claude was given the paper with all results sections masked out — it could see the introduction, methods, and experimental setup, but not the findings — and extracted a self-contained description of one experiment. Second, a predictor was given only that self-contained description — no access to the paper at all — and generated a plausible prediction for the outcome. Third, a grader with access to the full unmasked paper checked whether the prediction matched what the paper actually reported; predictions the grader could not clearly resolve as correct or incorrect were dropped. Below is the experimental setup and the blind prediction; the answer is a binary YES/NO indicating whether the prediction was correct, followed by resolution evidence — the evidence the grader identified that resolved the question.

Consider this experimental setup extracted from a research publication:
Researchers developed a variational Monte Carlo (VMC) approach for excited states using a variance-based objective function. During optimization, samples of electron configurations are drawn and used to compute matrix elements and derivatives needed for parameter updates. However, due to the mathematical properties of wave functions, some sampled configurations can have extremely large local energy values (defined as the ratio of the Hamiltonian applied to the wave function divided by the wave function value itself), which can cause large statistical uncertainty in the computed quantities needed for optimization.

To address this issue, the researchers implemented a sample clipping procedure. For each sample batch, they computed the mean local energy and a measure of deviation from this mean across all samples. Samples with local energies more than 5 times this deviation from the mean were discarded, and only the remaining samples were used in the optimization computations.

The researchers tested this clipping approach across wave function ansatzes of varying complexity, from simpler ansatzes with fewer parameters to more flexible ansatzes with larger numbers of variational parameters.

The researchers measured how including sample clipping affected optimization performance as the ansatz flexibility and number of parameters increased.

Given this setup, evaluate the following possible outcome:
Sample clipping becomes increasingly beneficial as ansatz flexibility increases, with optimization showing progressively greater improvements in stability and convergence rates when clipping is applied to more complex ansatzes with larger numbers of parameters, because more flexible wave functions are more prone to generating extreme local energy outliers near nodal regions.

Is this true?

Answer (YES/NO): YES